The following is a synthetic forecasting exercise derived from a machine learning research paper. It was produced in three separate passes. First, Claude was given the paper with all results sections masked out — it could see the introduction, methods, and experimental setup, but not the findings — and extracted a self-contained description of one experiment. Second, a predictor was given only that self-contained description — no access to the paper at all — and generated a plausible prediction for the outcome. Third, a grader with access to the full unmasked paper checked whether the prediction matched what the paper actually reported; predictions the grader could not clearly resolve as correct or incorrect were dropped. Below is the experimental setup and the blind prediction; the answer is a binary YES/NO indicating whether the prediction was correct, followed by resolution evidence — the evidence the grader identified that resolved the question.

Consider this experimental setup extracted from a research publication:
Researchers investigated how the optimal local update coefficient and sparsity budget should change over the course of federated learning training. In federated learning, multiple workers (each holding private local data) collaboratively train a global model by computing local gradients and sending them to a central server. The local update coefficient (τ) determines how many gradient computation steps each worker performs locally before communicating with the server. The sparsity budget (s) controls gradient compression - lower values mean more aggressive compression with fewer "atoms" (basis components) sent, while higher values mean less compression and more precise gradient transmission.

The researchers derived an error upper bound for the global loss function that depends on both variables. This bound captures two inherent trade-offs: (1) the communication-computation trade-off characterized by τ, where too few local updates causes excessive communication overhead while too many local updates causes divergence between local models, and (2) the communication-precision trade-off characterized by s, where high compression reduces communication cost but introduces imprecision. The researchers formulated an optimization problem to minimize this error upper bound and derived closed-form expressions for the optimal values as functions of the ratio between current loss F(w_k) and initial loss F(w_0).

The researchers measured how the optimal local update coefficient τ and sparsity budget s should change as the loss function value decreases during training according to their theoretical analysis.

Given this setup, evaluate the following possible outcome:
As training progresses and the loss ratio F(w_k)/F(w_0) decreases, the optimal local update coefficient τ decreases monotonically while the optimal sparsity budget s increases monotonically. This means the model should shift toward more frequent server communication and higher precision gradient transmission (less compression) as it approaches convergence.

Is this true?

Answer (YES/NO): YES